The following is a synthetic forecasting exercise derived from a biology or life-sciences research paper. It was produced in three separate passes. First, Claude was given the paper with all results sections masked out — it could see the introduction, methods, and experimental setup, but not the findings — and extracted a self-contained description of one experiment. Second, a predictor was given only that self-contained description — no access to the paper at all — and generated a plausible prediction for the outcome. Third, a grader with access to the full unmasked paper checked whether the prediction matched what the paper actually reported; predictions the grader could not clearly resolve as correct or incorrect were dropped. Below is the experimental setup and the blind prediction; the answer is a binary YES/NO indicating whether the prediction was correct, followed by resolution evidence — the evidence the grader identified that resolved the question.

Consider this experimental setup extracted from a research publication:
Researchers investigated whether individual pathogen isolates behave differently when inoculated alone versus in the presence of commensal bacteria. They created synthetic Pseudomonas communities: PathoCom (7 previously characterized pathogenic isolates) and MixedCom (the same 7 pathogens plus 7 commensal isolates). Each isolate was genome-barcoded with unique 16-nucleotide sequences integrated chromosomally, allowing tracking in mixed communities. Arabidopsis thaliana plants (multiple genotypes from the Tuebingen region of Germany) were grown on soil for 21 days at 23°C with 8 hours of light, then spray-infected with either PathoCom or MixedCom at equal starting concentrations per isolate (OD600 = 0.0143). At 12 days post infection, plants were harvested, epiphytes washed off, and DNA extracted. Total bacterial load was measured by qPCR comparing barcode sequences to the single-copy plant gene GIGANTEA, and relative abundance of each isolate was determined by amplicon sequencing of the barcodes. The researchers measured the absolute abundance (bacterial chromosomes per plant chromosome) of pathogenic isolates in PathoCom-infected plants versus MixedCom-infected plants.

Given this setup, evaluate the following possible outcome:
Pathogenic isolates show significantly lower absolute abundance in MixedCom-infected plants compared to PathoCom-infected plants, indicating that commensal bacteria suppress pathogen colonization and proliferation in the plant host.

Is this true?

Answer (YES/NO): YES